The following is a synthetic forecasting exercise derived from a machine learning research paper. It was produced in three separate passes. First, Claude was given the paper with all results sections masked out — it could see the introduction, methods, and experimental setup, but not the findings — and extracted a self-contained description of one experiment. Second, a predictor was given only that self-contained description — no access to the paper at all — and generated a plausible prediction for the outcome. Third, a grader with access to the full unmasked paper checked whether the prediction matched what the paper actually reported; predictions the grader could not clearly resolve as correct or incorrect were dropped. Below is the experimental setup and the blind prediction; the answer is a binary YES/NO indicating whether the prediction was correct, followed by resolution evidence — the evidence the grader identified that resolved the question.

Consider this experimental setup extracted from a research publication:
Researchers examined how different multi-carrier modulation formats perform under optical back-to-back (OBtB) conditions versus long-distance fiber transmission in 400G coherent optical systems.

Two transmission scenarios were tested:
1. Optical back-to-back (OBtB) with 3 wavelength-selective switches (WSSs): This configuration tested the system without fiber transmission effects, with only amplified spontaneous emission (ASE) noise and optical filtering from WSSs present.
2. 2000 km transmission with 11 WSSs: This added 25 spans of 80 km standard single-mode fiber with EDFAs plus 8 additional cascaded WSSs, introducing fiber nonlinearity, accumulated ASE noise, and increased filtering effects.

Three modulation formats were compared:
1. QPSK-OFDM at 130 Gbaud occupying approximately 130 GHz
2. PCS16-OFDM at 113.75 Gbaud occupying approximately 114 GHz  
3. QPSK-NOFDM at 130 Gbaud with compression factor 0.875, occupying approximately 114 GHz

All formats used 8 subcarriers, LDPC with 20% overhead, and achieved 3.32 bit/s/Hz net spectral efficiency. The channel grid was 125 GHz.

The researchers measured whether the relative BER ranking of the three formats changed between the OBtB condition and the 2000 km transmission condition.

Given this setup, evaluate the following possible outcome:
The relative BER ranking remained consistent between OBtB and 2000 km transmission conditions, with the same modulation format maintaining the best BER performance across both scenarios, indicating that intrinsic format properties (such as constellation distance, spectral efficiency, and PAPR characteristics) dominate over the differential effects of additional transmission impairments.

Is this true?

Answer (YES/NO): NO